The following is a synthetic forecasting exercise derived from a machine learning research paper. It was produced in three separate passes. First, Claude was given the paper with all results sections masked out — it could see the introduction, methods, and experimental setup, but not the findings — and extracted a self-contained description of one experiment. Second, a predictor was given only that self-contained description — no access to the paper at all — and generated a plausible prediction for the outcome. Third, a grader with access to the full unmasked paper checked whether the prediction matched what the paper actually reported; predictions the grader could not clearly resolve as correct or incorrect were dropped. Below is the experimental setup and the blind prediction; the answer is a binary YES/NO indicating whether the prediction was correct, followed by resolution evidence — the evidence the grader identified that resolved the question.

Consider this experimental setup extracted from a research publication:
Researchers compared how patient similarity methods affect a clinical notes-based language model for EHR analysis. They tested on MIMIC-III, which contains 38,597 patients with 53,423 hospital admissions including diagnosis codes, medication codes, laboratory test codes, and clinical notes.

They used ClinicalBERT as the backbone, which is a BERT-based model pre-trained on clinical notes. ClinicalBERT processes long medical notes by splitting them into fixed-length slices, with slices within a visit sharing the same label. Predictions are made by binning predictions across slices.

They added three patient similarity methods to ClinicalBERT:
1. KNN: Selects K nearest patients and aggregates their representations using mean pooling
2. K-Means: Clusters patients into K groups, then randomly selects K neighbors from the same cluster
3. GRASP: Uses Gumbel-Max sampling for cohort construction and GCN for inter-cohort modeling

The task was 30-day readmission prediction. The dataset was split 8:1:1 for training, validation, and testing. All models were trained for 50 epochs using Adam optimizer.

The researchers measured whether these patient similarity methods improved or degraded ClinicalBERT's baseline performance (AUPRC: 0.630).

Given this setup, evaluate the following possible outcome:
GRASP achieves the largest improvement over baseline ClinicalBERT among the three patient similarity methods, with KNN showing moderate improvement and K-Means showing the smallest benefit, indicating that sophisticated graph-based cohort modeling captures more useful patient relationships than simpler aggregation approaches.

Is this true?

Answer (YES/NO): NO